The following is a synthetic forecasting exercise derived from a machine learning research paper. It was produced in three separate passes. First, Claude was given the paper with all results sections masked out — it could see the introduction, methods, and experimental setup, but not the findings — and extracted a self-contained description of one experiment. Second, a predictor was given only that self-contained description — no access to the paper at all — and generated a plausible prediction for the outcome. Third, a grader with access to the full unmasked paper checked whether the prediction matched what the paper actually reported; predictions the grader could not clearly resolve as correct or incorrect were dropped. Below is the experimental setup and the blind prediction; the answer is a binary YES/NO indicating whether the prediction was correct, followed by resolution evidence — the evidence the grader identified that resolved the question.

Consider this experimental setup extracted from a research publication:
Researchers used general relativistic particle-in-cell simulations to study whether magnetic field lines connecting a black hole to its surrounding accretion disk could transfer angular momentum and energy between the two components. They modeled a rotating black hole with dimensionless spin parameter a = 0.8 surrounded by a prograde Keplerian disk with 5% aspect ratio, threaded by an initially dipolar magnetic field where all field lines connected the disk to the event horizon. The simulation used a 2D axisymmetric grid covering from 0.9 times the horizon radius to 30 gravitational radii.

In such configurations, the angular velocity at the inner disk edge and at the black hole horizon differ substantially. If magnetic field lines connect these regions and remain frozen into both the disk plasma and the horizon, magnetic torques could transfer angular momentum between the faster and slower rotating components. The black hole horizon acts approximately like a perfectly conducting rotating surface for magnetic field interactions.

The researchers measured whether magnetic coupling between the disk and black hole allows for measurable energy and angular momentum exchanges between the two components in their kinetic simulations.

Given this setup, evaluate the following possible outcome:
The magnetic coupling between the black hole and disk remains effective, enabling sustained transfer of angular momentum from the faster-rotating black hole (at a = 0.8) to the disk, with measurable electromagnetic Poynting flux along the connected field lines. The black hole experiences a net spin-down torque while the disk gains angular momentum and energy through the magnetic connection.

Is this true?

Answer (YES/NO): YES